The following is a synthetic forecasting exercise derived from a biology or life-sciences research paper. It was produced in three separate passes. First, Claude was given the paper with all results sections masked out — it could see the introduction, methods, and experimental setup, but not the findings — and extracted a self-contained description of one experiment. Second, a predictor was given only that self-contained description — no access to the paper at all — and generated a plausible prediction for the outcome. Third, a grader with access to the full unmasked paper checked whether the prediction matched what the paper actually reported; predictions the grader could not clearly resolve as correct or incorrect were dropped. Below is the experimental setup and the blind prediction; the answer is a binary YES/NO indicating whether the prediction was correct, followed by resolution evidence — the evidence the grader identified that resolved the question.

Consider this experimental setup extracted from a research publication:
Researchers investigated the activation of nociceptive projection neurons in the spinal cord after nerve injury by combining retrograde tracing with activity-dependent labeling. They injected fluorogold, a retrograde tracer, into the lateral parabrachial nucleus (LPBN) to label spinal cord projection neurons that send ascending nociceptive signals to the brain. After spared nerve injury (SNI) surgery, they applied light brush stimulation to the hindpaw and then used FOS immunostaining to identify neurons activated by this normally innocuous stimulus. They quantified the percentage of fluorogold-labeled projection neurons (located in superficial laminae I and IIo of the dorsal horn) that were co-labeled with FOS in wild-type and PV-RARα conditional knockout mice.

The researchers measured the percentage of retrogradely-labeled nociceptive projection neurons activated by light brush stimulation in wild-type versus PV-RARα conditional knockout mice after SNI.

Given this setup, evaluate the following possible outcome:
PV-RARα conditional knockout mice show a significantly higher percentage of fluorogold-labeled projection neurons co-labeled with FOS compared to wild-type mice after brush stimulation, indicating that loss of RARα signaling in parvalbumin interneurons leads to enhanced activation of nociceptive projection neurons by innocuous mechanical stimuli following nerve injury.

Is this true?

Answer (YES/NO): NO